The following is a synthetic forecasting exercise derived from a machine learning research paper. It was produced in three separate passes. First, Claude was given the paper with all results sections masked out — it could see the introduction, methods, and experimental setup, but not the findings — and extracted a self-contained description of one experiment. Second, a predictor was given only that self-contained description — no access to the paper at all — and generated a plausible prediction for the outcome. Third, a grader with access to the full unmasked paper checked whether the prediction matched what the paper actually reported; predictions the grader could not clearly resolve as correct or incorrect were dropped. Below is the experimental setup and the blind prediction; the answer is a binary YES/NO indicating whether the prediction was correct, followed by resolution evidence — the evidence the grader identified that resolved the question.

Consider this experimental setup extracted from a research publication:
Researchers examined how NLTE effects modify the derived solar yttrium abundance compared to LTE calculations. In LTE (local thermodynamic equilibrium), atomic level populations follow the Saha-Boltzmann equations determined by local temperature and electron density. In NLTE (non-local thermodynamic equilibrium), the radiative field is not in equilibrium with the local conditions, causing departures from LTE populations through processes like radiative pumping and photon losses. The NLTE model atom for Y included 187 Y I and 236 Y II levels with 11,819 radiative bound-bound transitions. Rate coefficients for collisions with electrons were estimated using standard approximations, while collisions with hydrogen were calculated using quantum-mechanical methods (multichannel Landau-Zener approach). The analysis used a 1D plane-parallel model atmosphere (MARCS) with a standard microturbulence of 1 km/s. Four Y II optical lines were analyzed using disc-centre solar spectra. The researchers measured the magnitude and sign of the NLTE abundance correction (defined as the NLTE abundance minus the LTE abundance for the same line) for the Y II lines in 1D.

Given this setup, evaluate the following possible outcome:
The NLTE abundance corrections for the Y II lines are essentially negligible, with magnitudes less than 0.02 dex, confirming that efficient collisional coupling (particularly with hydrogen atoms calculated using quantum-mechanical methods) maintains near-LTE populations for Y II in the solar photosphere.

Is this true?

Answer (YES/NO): NO